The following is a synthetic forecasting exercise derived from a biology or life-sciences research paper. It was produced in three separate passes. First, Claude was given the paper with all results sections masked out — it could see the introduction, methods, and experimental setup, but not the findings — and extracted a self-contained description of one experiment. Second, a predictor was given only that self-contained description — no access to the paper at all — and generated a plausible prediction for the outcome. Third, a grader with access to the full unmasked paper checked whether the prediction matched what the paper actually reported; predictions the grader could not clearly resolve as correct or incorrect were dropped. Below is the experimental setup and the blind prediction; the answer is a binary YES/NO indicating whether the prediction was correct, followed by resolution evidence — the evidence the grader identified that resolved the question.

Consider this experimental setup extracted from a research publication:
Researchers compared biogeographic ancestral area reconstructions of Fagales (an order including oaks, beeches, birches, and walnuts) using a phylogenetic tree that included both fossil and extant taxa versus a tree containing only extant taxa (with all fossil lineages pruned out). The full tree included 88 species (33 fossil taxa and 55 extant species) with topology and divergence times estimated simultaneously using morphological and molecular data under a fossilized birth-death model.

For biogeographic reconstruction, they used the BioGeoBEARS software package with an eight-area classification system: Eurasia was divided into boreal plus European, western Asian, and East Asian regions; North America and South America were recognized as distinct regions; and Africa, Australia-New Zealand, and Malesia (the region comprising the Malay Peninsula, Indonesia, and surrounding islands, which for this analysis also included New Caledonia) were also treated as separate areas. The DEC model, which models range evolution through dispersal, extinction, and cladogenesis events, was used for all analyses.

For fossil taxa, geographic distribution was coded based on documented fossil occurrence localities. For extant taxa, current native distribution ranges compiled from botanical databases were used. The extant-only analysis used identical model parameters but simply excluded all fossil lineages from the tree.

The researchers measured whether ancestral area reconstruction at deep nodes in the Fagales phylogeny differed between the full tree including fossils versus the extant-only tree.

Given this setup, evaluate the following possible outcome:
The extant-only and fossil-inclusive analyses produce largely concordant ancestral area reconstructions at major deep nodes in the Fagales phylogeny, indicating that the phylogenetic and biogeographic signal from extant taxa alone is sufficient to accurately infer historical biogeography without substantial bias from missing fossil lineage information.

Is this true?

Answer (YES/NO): NO